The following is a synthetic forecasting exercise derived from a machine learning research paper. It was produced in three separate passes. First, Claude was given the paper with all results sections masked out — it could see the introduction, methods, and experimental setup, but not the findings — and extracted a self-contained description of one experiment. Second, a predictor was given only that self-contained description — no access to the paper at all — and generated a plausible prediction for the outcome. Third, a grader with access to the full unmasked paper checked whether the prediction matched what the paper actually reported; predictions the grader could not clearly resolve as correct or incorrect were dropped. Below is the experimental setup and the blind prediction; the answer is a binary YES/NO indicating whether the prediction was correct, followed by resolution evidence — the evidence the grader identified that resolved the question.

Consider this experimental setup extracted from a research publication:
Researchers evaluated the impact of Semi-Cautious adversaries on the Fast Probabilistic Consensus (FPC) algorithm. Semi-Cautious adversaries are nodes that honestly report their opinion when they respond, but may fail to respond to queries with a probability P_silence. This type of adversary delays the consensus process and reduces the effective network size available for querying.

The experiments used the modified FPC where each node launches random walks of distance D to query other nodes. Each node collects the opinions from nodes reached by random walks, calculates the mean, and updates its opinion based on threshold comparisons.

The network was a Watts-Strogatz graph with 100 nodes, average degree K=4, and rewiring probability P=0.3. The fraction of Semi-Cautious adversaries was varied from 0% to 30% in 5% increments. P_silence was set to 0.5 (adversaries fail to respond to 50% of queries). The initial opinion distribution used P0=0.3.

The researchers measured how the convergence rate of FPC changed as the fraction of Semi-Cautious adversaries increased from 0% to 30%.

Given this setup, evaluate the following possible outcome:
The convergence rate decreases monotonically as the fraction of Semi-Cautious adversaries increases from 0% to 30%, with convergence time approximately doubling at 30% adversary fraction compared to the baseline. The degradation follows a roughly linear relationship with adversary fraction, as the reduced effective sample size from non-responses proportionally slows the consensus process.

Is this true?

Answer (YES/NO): NO